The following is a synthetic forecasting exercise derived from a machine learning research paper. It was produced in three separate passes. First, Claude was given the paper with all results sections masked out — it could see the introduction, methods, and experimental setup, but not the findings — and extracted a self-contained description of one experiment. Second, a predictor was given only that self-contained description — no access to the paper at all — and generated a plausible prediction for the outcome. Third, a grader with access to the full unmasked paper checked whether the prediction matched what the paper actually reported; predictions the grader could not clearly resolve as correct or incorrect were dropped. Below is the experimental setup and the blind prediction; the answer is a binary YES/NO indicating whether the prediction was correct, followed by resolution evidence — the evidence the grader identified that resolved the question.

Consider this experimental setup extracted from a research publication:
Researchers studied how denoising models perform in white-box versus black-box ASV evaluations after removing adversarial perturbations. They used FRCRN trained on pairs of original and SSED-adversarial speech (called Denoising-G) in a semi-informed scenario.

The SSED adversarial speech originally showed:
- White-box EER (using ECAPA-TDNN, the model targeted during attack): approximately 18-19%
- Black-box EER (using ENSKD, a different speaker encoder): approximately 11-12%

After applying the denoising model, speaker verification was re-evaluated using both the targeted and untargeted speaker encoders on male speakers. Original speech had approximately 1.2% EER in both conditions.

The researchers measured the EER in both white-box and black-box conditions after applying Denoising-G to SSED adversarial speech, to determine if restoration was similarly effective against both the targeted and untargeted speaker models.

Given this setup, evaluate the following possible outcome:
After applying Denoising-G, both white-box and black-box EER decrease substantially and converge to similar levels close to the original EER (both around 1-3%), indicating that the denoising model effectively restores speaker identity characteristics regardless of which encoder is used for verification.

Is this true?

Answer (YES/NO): YES